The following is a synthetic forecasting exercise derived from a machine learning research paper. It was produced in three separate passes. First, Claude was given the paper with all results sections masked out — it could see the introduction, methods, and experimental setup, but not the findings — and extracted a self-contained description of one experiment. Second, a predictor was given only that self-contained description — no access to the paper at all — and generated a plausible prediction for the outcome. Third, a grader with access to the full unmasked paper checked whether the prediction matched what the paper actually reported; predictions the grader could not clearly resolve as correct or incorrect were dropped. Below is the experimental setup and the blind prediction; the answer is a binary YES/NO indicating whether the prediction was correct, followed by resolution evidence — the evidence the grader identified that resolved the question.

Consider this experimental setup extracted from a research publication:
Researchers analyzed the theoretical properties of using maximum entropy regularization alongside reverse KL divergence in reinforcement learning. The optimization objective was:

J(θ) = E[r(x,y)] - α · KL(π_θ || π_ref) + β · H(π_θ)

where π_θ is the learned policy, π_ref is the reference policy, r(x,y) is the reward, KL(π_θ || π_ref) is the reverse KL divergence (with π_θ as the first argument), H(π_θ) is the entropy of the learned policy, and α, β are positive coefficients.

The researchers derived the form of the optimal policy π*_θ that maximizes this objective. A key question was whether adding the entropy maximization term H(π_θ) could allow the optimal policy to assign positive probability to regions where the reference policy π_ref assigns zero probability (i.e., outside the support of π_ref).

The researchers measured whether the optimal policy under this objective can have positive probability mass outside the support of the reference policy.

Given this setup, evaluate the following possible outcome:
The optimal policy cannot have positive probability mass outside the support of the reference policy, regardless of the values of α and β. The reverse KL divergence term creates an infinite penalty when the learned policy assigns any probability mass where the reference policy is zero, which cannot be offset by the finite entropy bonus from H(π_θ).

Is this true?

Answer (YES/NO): YES